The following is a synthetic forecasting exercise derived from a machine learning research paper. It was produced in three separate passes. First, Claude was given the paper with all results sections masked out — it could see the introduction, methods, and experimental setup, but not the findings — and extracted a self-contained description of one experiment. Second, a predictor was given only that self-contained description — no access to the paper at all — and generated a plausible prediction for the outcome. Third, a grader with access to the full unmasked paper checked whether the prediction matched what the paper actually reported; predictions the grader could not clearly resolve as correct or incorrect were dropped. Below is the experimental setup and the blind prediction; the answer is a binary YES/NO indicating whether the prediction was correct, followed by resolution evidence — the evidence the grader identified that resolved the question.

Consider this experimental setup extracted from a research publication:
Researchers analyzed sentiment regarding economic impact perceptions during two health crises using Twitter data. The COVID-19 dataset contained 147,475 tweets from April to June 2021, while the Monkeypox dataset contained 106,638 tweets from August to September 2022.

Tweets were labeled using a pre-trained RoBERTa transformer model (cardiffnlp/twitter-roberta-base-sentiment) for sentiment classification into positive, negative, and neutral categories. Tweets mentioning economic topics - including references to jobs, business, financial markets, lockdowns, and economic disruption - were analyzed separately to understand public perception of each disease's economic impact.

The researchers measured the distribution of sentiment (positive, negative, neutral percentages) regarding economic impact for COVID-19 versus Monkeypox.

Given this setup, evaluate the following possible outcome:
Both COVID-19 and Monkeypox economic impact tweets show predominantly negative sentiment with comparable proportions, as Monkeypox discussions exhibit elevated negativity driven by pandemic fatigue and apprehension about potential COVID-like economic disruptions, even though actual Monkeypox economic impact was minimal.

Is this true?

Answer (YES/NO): NO